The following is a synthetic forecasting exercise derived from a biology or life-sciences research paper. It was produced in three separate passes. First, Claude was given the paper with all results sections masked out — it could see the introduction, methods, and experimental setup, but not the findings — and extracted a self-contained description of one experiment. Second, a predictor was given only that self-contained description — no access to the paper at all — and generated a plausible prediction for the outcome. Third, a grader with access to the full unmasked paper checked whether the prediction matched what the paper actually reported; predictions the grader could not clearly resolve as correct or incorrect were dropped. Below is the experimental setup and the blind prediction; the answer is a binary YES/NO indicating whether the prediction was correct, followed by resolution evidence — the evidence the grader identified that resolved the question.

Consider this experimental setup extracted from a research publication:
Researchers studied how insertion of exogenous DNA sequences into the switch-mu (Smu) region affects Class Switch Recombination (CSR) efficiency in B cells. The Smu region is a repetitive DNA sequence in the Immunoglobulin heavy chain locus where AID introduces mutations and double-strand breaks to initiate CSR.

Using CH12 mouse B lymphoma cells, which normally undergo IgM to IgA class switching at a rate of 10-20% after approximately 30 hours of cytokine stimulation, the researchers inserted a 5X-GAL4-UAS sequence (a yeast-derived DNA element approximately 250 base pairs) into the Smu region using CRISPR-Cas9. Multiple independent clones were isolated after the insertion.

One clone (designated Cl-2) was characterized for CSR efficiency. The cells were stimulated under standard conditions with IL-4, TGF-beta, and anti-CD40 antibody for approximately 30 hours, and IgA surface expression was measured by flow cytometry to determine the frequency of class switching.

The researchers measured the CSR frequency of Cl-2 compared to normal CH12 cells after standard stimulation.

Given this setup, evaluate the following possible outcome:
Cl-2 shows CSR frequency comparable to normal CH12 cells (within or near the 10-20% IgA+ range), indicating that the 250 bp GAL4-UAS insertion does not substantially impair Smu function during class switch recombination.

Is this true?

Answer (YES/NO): NO